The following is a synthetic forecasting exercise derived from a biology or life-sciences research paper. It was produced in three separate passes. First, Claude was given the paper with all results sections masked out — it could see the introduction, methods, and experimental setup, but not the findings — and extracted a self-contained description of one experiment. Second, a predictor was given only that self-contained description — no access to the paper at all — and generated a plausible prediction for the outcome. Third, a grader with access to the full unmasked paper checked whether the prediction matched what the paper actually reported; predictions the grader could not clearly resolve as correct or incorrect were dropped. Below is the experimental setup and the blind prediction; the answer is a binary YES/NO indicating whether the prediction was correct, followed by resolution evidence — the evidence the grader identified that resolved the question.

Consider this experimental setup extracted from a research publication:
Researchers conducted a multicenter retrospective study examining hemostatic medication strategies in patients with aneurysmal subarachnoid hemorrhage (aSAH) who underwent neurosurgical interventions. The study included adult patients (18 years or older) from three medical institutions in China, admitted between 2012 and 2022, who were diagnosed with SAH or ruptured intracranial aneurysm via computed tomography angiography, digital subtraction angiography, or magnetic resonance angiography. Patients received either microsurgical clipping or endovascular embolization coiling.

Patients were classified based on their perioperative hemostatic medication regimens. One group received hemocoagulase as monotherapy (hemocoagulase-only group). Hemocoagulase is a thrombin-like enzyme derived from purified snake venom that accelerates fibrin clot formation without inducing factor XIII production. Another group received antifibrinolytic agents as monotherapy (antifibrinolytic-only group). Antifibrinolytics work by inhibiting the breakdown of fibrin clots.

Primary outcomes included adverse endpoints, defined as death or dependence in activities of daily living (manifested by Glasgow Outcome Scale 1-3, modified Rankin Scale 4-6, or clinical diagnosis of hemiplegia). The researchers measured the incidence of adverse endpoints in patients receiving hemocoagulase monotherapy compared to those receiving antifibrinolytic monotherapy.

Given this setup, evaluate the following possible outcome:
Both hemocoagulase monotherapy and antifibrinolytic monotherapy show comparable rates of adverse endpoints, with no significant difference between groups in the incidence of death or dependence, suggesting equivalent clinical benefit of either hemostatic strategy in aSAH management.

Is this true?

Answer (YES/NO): YES